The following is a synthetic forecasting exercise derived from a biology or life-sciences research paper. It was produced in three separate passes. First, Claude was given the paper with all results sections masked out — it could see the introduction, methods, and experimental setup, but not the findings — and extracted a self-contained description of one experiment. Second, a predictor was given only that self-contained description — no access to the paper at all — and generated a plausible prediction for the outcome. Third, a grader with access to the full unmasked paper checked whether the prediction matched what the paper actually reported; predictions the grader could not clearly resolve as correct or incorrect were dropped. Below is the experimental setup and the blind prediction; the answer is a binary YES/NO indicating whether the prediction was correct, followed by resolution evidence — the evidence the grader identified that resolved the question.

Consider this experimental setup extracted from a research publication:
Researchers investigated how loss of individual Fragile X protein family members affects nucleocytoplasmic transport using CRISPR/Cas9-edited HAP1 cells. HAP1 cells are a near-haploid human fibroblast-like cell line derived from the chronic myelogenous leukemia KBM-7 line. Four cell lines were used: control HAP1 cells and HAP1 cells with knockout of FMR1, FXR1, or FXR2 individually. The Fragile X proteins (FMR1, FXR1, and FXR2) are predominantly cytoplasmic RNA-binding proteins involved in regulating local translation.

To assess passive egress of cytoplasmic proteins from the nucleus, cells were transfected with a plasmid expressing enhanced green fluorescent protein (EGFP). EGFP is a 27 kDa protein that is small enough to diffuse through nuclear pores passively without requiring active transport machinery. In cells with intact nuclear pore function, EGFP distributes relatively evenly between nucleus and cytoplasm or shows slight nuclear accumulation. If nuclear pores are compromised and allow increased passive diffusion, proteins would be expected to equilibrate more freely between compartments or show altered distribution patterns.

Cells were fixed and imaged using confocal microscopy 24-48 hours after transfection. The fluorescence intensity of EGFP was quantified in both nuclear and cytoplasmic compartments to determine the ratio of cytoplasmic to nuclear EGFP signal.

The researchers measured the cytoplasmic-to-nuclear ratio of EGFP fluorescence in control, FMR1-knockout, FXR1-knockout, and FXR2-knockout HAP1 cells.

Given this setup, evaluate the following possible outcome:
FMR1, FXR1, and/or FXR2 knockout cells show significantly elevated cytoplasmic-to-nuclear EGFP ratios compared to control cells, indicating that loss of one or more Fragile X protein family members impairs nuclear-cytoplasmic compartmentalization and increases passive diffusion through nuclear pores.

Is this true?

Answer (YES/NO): YES